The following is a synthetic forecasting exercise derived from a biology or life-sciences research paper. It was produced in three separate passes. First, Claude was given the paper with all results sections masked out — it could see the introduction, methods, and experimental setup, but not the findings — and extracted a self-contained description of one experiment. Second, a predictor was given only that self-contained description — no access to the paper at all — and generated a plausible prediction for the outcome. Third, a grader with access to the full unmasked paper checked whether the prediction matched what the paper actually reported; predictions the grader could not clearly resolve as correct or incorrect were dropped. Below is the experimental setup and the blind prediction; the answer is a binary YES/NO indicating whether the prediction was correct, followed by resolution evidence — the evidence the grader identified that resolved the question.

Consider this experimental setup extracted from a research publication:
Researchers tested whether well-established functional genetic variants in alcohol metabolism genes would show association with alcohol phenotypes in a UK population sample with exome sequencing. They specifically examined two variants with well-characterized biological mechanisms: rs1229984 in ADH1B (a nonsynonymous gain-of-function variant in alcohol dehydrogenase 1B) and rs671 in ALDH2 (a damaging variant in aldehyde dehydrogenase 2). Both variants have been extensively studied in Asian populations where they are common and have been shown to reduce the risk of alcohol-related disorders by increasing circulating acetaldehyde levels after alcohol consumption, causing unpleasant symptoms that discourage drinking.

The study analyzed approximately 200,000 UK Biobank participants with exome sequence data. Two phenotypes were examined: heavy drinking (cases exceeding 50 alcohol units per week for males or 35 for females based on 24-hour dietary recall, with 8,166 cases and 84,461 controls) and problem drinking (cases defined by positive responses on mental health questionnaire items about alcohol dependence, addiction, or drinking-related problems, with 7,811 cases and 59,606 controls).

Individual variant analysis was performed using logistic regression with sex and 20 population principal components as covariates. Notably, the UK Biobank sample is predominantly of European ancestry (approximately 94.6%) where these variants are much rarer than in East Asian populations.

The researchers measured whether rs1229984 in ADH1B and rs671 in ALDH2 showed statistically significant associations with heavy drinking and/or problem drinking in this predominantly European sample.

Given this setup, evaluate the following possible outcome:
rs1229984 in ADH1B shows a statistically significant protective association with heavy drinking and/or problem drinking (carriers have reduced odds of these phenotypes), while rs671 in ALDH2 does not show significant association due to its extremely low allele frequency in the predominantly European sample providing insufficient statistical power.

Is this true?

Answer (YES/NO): NO